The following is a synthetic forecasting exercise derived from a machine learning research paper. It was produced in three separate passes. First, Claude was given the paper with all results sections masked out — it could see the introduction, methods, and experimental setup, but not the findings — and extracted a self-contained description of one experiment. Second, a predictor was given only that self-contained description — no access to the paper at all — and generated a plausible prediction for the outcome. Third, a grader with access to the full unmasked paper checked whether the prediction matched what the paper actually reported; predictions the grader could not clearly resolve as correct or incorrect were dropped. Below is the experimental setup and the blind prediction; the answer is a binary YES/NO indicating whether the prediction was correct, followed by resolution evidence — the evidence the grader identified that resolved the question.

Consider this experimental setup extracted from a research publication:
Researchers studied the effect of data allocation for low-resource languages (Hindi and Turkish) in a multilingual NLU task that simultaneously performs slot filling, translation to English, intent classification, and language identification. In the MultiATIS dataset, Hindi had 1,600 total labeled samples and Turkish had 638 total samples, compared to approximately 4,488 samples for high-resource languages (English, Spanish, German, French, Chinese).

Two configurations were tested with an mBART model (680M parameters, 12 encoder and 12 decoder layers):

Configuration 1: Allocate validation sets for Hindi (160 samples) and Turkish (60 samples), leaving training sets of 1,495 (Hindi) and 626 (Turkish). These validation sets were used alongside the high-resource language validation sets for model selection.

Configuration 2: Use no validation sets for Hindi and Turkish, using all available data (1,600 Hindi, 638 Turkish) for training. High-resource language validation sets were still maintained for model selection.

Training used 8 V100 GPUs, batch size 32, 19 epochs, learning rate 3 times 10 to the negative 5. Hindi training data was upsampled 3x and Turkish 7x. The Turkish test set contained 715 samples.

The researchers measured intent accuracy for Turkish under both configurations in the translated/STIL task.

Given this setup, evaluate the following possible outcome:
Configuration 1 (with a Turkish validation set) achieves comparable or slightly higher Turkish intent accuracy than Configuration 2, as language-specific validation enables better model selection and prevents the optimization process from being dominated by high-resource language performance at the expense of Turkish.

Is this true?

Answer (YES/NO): NO